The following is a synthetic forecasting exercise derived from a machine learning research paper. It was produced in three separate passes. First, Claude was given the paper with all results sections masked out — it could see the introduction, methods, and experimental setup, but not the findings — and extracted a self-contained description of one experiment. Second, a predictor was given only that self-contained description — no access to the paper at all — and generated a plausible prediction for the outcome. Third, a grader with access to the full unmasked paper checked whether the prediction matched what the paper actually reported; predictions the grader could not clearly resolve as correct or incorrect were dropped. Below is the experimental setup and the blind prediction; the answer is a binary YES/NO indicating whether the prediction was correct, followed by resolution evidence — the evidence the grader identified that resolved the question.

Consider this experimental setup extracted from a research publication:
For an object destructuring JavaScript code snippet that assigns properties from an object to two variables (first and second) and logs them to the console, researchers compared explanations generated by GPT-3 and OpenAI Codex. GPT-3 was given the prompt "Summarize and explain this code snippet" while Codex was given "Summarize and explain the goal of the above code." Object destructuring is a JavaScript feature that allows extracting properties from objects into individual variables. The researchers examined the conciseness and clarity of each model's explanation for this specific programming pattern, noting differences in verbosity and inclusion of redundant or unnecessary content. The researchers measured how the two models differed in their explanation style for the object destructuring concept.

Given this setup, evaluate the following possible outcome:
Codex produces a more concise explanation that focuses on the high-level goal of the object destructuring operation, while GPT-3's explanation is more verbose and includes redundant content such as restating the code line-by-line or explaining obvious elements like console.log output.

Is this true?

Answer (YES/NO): NO